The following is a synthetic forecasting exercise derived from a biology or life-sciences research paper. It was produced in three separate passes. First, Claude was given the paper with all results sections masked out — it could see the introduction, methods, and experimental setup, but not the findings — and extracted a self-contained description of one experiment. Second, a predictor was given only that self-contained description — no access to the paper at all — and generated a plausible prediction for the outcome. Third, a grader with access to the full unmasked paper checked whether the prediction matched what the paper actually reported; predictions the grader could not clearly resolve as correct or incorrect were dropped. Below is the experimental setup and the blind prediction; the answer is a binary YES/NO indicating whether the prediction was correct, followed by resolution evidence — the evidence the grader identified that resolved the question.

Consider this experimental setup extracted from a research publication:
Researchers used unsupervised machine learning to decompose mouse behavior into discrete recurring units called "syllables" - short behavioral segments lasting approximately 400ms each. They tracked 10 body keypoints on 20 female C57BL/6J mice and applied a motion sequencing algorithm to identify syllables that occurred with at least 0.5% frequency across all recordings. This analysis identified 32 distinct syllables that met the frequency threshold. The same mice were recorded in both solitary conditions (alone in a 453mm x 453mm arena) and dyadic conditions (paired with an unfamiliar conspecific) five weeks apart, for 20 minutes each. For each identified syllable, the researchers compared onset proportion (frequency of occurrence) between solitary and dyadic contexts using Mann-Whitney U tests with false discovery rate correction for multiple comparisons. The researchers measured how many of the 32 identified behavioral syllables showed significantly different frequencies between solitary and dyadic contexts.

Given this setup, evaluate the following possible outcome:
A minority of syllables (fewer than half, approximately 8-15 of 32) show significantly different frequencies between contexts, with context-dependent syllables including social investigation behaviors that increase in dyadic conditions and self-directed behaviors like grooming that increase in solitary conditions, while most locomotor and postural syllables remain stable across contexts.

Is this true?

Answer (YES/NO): NO